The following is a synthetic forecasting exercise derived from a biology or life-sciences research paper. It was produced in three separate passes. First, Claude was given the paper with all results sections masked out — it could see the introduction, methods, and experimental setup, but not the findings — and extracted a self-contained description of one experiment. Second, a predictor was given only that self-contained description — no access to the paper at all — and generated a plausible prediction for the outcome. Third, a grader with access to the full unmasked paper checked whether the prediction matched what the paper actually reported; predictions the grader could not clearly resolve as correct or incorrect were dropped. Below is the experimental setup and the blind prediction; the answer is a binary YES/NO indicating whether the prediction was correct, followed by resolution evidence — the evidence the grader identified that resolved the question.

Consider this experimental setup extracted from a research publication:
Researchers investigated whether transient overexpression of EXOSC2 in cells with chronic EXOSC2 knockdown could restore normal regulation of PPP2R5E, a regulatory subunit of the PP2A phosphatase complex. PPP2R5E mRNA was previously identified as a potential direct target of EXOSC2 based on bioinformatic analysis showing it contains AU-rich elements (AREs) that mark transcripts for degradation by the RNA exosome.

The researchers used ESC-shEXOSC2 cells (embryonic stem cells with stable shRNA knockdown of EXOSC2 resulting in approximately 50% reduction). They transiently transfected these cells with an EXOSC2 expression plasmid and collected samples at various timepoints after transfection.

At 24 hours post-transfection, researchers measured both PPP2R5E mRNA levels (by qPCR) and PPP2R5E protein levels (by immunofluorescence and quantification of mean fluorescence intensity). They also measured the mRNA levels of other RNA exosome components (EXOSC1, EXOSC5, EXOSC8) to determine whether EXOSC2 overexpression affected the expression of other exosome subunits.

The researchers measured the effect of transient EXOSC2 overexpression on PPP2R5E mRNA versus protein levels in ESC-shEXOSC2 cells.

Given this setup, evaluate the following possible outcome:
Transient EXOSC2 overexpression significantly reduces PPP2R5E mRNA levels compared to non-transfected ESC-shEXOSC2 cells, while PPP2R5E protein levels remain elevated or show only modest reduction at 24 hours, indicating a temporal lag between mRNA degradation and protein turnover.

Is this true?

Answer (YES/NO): NO